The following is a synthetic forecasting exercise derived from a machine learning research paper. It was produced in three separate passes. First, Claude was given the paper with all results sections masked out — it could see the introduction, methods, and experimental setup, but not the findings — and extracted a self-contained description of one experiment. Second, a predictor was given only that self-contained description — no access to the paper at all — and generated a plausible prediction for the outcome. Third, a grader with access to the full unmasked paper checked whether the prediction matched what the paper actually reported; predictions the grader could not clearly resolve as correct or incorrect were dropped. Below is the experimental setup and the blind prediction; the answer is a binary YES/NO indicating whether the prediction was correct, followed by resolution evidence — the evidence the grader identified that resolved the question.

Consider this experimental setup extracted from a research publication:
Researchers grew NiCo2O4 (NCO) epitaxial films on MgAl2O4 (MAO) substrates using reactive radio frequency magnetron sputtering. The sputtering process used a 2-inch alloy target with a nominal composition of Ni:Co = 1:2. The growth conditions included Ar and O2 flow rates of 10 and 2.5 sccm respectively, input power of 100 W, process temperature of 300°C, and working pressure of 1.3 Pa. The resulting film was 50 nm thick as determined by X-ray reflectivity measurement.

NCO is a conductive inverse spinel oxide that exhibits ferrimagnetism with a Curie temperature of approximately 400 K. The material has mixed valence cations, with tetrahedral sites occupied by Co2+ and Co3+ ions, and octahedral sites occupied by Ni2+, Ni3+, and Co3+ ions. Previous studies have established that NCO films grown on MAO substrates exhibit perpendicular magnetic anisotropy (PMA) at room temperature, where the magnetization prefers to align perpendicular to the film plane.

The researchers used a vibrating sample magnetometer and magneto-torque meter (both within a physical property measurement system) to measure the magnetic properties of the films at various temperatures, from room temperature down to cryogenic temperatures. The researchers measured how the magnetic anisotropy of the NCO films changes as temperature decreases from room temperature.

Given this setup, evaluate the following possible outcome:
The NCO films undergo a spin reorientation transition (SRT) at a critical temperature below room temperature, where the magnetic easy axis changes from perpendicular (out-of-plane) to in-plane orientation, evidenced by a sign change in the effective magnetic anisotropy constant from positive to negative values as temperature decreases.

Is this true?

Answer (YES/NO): NO